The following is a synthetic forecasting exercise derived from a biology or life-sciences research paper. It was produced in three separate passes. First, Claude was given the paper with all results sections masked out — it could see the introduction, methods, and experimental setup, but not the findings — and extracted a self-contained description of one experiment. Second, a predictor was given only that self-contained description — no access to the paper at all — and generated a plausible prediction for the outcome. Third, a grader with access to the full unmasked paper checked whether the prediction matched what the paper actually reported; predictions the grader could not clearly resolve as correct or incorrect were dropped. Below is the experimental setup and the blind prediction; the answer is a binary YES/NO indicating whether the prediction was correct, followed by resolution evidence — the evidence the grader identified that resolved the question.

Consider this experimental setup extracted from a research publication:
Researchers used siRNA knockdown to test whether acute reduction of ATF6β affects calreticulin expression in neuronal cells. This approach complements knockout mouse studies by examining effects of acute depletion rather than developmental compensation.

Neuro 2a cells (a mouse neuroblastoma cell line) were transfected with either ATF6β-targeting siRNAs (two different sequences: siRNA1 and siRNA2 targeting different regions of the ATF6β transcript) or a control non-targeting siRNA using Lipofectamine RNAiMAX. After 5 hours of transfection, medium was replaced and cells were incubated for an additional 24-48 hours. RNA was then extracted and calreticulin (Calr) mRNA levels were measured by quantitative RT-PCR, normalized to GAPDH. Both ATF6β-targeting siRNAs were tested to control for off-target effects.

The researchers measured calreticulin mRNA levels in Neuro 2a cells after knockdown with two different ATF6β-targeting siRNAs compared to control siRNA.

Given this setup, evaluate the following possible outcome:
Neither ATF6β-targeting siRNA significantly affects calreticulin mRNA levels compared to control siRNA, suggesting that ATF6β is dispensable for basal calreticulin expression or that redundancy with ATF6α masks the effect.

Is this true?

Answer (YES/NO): NO